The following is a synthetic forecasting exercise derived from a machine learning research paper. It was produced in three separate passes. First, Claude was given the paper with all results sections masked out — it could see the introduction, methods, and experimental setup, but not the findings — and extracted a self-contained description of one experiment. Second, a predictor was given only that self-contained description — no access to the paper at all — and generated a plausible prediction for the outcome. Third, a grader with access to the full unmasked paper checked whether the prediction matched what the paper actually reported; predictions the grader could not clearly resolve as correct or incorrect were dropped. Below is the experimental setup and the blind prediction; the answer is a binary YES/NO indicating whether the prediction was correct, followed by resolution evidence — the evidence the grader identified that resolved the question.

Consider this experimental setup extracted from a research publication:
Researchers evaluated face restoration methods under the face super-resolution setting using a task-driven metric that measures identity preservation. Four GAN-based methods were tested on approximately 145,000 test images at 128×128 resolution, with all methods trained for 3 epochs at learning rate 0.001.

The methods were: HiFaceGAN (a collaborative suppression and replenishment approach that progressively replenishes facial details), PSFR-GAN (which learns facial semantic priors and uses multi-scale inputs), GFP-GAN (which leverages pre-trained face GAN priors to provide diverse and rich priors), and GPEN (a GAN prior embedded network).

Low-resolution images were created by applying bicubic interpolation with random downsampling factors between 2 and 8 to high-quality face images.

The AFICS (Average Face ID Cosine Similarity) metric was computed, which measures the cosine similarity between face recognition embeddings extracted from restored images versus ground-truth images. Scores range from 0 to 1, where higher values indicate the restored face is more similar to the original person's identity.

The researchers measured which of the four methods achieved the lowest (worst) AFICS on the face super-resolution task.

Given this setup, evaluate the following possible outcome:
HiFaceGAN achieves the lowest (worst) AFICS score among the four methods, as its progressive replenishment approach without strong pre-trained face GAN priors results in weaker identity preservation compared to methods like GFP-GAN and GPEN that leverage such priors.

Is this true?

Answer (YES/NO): NO